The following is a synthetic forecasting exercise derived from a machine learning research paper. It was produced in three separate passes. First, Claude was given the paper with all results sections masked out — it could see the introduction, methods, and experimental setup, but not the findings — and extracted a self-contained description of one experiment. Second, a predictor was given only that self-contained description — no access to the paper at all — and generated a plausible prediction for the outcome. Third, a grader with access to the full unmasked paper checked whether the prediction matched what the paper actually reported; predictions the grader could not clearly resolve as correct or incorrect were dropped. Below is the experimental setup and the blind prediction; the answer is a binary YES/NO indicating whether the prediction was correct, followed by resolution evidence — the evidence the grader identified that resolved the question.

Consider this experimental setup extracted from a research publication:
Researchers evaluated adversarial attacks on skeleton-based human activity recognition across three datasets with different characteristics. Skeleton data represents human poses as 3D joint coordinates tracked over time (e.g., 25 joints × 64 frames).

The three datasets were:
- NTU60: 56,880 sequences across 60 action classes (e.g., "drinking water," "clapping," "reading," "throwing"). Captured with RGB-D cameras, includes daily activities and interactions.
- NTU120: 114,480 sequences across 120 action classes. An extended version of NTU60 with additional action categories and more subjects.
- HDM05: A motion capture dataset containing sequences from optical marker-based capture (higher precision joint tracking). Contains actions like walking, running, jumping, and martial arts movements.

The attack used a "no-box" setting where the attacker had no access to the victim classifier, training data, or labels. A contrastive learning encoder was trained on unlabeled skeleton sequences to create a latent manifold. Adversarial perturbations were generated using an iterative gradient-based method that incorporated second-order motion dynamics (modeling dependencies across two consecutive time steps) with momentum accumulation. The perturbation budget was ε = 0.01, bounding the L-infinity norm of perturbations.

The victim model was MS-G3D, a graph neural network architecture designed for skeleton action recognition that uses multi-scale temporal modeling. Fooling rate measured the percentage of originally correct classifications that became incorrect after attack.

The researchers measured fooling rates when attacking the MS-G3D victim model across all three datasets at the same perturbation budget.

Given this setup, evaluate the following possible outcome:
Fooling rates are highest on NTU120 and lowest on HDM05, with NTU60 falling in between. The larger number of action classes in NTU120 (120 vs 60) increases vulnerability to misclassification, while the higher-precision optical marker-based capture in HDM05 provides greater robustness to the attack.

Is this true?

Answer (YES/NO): NO